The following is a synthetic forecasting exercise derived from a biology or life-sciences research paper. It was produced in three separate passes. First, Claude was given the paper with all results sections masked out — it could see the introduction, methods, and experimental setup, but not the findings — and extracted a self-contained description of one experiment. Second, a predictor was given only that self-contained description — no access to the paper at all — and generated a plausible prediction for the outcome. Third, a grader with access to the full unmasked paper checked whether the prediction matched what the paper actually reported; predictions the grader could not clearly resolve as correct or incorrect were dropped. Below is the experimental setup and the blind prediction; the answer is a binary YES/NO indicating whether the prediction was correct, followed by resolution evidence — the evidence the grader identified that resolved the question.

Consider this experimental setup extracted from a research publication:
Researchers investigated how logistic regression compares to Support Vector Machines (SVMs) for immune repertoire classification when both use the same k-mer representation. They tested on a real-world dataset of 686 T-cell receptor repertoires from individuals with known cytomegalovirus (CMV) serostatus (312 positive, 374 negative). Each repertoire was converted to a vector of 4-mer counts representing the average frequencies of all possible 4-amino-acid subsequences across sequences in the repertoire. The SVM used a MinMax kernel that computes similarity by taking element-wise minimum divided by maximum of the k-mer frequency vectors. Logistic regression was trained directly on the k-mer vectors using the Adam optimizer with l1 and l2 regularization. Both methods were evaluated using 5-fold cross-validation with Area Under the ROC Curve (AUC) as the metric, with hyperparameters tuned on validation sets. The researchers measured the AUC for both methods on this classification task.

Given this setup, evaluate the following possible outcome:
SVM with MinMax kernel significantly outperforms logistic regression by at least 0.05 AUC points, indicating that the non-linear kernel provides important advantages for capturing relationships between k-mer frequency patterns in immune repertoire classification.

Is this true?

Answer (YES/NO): YES